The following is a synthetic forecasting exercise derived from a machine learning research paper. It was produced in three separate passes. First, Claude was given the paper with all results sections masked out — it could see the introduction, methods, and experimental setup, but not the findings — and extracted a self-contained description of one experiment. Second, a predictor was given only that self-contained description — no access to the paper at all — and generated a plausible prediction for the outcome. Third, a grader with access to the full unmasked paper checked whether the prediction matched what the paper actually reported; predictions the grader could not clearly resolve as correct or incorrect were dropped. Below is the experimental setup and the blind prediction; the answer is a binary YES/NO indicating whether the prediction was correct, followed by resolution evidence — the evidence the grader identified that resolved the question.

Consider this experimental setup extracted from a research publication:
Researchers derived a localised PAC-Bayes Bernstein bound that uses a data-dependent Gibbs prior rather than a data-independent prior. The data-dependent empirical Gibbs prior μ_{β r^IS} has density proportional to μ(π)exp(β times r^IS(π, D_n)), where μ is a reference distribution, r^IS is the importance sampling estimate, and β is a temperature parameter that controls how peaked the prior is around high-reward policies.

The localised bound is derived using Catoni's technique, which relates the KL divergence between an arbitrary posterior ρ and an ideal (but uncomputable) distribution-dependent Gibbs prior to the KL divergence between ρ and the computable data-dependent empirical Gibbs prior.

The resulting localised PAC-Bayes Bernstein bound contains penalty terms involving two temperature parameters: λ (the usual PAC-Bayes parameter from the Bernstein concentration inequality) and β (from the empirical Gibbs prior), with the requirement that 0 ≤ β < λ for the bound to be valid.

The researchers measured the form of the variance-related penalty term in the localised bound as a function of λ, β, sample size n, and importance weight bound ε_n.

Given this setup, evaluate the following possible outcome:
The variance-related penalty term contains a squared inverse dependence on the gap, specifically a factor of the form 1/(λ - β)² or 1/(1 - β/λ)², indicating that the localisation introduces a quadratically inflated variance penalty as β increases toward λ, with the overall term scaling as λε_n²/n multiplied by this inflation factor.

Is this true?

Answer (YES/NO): NO